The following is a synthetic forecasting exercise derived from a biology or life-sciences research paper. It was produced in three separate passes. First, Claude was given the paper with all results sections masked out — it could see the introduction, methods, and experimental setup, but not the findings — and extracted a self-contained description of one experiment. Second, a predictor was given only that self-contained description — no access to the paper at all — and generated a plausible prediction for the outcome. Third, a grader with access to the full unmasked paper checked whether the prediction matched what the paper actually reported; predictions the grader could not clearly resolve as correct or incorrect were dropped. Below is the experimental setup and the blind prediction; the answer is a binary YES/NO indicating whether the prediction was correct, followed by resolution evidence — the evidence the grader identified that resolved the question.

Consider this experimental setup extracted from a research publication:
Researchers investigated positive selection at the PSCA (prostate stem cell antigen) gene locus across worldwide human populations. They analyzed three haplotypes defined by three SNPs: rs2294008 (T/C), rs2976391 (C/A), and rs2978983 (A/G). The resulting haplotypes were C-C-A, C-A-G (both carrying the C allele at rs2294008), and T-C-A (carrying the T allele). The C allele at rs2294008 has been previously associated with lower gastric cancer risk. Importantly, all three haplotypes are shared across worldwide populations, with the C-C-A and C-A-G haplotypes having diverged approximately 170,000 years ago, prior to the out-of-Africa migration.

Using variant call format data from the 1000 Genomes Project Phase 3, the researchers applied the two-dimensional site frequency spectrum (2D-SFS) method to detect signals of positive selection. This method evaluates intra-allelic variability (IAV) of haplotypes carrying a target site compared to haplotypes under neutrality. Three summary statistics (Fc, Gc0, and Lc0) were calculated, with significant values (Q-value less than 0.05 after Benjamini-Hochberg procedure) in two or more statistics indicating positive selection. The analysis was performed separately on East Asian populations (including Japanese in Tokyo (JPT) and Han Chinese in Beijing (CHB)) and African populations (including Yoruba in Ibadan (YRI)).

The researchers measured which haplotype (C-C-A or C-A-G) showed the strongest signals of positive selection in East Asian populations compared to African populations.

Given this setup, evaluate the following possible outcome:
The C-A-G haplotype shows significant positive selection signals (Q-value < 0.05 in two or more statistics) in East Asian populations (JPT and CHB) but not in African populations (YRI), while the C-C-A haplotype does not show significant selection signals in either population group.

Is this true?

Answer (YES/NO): NO